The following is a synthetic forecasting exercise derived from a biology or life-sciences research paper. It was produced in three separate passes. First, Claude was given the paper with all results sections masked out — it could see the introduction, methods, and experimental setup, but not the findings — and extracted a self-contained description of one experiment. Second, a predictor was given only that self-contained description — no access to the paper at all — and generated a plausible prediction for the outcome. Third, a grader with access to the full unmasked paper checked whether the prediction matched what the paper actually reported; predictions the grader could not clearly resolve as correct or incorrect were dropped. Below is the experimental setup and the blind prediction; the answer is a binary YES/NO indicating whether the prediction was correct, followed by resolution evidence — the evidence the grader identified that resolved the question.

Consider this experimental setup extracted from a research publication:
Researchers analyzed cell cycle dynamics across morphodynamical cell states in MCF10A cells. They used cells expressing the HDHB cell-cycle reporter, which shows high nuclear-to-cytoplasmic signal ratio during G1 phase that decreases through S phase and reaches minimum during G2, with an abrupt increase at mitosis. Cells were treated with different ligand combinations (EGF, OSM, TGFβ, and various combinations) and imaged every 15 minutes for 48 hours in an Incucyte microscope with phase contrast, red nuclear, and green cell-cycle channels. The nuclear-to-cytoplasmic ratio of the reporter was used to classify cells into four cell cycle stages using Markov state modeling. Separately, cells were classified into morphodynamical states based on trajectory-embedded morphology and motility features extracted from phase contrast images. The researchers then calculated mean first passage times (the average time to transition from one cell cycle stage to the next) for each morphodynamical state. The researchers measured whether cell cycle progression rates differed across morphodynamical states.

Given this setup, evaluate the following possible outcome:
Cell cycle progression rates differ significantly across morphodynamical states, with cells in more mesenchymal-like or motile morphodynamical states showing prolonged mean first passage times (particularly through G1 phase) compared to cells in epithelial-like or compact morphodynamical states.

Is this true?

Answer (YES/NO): YES